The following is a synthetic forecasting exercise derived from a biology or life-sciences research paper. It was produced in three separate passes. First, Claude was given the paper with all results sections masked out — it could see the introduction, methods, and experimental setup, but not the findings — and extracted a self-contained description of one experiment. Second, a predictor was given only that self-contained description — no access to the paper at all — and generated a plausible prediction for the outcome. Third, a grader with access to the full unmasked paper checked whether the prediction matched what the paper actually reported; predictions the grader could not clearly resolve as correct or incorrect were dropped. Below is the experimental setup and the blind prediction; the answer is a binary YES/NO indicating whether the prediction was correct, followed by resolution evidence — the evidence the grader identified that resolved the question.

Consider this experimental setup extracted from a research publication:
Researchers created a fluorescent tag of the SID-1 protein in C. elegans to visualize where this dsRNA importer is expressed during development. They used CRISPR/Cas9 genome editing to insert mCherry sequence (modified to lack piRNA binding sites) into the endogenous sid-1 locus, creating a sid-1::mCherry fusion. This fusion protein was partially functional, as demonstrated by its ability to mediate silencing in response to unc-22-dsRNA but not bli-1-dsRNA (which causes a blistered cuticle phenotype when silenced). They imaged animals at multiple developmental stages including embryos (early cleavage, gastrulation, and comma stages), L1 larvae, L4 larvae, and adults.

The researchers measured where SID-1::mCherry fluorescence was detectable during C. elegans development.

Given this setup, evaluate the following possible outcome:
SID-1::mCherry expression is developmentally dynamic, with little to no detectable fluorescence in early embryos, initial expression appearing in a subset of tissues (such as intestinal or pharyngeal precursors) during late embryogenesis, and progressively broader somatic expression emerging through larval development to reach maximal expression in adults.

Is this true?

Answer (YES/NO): NO